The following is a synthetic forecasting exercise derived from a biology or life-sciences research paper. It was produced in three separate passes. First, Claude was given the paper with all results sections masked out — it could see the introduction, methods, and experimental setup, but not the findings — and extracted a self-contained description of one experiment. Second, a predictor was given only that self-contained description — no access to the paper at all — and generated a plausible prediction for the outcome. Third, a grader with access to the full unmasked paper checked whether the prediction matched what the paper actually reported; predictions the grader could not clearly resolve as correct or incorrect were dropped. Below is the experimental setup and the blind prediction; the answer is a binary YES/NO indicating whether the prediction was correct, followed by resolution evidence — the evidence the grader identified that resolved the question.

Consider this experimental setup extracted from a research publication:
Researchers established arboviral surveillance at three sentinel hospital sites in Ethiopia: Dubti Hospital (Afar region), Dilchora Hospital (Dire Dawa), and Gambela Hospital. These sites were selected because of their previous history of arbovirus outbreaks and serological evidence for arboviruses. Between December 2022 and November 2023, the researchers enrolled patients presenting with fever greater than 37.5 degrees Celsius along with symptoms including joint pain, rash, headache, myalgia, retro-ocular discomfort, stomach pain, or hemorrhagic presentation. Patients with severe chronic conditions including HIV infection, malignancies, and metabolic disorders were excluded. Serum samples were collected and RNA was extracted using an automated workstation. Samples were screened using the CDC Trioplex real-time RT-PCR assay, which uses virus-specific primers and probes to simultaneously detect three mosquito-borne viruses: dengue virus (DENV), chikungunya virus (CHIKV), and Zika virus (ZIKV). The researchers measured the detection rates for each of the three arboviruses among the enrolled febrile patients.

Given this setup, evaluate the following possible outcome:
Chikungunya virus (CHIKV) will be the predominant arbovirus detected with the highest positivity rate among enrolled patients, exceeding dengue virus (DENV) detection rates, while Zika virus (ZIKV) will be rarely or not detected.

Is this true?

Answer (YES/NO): NO